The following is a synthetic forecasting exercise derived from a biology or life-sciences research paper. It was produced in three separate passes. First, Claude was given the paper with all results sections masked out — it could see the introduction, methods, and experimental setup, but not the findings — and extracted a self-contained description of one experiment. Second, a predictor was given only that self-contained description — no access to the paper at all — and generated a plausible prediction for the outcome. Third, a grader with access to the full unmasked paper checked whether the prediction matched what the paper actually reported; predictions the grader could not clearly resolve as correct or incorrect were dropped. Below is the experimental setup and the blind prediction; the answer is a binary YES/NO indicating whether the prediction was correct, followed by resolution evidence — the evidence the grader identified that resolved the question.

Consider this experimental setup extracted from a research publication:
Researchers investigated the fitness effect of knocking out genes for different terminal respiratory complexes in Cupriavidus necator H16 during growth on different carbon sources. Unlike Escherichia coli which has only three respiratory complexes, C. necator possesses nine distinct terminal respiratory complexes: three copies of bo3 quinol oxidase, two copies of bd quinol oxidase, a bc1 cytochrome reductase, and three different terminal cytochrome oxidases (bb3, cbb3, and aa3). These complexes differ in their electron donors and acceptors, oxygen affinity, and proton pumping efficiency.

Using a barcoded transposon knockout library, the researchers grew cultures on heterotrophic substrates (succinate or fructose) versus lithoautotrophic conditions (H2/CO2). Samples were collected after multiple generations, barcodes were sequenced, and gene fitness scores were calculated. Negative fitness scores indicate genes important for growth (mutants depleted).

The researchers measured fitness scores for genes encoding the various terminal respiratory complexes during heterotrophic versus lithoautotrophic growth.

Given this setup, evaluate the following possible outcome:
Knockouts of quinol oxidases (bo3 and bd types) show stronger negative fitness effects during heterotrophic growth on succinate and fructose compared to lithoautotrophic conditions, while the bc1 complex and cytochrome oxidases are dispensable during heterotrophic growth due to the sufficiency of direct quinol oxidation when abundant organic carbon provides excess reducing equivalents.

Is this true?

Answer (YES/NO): NO